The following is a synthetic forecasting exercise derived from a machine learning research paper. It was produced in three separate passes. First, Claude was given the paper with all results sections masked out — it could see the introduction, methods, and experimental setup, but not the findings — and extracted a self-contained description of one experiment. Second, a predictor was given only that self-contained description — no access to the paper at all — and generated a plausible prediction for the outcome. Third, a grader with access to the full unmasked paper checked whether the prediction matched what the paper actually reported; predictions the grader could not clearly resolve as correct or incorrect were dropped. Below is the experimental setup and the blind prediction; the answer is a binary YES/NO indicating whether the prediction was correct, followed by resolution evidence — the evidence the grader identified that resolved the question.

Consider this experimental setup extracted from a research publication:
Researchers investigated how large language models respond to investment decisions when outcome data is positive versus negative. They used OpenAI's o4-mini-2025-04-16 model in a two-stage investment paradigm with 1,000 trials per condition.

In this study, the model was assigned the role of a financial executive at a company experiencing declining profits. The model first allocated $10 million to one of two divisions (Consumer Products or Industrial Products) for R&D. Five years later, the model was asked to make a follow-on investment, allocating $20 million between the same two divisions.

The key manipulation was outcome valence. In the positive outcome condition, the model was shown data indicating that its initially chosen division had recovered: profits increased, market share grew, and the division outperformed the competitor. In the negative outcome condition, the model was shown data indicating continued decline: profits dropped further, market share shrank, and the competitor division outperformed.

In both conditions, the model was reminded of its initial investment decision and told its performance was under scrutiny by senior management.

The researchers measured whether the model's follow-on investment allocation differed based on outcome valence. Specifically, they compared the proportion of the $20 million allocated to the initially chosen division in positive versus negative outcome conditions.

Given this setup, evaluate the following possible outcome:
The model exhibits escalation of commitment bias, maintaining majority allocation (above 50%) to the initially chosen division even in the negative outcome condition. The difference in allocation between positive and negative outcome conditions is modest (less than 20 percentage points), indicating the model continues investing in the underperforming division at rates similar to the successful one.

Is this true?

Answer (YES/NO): NO